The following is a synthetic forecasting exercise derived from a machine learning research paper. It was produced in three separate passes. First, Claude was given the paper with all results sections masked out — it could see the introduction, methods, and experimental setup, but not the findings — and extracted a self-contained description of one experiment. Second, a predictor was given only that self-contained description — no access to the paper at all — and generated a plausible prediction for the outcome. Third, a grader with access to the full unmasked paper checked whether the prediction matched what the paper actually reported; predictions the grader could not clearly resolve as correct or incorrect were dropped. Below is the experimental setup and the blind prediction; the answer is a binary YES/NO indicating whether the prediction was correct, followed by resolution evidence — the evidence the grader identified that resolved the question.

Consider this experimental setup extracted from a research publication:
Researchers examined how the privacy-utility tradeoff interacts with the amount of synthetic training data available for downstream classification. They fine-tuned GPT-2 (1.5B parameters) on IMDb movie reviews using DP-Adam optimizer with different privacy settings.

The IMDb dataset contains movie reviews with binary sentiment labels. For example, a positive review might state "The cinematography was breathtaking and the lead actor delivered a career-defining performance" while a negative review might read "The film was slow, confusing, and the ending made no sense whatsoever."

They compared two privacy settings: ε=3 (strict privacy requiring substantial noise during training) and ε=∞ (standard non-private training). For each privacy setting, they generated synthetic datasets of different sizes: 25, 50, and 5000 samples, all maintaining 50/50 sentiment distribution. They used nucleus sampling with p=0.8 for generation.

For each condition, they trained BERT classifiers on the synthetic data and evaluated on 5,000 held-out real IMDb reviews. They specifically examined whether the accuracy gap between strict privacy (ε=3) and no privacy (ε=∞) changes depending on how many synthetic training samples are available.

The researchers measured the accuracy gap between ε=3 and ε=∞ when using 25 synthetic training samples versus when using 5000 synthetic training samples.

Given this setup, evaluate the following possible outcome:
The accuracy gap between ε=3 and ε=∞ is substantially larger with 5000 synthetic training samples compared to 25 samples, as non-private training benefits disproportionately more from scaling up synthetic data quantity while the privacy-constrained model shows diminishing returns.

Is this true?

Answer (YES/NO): NO